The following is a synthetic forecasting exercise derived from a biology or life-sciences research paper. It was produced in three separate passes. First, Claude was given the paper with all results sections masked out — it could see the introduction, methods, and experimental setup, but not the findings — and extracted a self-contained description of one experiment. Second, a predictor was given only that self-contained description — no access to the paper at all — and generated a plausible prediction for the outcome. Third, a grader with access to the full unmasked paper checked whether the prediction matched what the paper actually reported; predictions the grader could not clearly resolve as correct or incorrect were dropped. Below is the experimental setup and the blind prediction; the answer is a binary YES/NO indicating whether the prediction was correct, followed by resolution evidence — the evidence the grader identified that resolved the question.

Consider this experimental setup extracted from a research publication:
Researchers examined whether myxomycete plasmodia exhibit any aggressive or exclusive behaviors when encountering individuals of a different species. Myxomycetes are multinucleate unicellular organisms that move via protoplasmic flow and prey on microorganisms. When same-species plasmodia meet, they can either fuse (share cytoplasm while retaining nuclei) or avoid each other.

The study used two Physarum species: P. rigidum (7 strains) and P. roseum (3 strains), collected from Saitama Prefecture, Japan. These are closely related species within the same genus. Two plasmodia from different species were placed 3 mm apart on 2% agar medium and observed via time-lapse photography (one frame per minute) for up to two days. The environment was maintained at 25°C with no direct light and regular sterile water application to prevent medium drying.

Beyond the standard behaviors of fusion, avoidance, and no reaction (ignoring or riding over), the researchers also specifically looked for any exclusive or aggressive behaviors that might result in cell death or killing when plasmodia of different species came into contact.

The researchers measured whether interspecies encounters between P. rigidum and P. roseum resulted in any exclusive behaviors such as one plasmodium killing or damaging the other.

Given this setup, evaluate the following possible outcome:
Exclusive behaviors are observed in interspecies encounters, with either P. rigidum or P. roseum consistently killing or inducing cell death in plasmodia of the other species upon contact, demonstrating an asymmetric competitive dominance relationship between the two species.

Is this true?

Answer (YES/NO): NO